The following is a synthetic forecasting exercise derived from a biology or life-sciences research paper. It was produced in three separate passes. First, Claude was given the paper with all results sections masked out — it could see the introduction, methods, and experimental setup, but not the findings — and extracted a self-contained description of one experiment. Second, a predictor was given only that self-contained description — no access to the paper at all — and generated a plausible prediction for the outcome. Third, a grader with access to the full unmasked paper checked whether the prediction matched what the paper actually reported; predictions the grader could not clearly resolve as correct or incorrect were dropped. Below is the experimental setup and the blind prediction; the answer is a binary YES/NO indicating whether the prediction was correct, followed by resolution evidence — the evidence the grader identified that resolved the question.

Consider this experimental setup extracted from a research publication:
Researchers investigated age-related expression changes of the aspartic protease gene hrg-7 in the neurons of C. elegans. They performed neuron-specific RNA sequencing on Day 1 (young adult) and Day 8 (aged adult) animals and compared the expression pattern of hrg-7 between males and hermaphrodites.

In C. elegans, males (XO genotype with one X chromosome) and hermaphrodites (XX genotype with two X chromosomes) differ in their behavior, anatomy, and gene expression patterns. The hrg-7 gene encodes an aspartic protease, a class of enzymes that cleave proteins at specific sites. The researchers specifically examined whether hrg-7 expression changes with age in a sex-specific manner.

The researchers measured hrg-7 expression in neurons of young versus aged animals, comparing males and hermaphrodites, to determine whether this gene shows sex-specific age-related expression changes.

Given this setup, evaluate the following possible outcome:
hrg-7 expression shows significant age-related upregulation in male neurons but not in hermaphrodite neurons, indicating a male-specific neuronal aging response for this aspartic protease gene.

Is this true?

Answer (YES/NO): NO